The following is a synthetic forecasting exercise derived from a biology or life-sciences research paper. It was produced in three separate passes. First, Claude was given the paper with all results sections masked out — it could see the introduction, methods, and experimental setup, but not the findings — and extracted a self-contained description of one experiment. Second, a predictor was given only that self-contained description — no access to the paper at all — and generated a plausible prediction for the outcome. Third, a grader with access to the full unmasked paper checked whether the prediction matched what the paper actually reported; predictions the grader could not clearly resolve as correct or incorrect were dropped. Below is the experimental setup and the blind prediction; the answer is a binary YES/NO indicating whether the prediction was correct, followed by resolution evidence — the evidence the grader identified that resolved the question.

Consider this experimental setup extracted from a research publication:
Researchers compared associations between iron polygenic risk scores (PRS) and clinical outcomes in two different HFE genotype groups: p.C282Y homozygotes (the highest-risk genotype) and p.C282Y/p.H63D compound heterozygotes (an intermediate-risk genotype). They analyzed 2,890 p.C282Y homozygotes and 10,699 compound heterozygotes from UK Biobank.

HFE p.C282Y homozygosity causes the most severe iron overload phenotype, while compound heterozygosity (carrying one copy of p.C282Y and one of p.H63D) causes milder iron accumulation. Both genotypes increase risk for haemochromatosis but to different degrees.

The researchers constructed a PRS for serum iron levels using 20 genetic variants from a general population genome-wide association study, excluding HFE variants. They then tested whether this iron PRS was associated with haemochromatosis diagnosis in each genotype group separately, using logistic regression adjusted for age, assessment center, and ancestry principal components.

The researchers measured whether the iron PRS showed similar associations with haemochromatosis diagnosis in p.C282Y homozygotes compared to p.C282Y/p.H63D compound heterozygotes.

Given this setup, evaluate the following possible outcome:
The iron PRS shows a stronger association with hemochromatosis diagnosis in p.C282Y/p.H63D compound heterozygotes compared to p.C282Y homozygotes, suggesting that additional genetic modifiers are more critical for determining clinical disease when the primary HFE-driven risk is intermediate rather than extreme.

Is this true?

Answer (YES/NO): NO